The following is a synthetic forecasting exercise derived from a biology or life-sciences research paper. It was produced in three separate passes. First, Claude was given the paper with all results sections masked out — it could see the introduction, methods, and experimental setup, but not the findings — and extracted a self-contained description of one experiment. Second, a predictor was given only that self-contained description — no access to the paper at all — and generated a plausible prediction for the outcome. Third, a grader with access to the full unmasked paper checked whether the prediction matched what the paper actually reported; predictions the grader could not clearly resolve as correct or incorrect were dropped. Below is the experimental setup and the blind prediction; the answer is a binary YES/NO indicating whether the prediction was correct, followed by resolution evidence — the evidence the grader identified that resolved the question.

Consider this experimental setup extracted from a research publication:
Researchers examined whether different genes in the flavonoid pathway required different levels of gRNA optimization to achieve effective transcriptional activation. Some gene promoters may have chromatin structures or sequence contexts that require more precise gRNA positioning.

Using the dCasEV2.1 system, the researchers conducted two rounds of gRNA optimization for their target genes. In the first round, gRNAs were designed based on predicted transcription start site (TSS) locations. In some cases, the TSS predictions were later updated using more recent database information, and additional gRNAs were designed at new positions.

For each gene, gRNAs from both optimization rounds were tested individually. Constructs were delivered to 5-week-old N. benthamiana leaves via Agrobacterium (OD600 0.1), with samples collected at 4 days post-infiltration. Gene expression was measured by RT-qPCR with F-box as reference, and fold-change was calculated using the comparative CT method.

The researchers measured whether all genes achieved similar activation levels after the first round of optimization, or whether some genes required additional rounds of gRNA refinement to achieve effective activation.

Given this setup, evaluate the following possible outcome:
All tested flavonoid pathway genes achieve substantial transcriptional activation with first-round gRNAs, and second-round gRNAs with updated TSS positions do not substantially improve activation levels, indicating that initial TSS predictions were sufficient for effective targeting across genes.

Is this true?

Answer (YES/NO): NO